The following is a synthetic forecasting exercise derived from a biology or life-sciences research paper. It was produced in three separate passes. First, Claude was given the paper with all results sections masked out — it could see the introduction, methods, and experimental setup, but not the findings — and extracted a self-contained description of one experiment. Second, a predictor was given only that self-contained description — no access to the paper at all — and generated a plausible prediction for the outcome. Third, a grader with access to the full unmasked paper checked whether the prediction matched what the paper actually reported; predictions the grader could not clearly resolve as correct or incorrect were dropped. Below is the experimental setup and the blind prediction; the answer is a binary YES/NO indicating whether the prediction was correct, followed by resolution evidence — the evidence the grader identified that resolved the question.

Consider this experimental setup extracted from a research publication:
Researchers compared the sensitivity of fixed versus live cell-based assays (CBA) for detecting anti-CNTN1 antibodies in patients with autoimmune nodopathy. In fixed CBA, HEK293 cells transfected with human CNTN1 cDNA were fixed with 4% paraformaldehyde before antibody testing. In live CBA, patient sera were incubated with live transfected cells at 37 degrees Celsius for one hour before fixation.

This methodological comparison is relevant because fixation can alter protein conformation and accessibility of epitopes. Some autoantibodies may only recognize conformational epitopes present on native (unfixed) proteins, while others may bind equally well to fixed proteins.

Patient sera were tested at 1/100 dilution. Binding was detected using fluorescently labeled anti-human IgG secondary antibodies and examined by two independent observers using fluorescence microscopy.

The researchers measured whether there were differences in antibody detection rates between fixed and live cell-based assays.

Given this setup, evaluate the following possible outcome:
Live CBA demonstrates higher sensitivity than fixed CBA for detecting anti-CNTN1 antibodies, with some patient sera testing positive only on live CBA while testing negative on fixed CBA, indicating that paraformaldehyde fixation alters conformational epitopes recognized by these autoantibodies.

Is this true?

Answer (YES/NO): YES